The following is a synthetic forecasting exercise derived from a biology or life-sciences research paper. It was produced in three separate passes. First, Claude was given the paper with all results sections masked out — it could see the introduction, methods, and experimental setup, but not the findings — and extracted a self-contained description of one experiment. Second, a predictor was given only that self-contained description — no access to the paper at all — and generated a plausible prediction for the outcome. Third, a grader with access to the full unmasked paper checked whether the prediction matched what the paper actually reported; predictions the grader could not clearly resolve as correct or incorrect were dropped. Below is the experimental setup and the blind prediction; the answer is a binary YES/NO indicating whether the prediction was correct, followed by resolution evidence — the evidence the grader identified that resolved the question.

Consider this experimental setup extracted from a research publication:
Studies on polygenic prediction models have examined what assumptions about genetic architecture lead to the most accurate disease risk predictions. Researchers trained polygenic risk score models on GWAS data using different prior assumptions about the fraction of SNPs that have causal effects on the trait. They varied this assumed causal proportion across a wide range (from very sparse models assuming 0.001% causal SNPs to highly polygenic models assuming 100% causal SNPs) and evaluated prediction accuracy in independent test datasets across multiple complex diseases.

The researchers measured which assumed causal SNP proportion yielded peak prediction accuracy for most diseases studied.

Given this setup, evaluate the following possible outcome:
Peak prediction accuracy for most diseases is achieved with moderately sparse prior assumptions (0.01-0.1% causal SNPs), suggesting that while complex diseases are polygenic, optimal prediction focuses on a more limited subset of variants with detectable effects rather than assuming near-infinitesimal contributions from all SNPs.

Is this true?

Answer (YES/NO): NO